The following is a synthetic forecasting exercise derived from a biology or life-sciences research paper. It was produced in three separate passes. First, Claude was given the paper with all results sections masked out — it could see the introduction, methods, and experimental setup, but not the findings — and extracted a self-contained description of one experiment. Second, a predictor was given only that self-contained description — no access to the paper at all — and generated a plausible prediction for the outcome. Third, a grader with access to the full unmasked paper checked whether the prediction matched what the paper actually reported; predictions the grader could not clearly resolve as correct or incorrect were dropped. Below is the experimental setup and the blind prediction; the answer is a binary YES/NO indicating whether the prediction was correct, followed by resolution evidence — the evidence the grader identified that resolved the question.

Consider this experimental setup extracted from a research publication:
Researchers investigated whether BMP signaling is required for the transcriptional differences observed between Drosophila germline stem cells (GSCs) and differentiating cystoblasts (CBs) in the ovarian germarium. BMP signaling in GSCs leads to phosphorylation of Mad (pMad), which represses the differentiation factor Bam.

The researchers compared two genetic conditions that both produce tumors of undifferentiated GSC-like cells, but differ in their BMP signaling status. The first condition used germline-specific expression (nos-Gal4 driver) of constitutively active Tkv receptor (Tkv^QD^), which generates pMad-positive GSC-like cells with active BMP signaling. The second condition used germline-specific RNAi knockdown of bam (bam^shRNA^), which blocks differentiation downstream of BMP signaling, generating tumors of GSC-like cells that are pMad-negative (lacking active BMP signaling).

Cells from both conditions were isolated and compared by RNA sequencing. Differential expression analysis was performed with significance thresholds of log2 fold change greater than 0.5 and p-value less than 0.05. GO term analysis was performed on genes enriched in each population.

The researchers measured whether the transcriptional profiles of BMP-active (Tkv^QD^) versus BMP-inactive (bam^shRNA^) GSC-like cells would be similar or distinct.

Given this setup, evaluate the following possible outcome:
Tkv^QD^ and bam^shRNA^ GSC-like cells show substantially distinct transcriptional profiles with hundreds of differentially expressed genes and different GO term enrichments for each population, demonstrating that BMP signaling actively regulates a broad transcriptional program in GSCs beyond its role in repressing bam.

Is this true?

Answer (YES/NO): YES